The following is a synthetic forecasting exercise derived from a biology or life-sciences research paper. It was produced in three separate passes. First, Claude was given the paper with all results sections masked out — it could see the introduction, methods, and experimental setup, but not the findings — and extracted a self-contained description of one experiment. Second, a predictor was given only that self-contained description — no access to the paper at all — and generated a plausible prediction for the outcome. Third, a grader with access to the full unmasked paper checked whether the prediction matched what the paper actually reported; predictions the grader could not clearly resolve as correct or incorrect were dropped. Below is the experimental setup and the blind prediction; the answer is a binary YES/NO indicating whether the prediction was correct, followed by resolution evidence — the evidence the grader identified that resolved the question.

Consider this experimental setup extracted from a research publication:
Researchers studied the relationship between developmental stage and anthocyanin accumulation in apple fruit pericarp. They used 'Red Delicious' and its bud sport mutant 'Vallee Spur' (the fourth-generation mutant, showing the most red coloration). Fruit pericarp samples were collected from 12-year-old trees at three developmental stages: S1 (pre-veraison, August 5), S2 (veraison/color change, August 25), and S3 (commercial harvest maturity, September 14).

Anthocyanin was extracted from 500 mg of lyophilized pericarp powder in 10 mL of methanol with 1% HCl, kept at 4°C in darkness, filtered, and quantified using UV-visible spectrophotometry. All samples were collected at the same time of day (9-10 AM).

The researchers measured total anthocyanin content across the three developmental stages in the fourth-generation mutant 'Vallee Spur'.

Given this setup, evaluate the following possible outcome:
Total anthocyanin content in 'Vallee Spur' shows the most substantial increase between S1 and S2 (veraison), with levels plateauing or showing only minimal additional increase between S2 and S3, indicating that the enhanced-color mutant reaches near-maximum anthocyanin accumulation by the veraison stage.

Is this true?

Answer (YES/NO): NO